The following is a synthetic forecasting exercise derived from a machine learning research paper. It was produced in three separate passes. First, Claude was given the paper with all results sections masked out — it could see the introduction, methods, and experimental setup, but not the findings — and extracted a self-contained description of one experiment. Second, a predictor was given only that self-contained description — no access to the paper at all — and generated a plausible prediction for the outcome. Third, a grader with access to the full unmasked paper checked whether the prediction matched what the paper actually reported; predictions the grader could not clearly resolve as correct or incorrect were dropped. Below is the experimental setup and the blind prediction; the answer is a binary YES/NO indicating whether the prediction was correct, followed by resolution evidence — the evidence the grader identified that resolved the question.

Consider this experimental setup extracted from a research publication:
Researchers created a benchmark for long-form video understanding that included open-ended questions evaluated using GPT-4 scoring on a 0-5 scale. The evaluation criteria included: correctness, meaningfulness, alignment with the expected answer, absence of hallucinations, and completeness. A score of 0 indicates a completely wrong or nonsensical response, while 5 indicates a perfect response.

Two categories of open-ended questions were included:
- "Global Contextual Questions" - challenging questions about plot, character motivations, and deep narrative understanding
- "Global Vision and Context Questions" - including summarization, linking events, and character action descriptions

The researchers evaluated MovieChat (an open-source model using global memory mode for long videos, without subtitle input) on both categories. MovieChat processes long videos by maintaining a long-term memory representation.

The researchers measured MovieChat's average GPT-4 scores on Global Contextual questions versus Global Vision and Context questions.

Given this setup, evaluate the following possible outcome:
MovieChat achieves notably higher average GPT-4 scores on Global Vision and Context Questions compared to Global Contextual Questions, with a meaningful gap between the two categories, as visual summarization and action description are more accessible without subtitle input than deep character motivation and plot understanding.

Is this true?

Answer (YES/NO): NO